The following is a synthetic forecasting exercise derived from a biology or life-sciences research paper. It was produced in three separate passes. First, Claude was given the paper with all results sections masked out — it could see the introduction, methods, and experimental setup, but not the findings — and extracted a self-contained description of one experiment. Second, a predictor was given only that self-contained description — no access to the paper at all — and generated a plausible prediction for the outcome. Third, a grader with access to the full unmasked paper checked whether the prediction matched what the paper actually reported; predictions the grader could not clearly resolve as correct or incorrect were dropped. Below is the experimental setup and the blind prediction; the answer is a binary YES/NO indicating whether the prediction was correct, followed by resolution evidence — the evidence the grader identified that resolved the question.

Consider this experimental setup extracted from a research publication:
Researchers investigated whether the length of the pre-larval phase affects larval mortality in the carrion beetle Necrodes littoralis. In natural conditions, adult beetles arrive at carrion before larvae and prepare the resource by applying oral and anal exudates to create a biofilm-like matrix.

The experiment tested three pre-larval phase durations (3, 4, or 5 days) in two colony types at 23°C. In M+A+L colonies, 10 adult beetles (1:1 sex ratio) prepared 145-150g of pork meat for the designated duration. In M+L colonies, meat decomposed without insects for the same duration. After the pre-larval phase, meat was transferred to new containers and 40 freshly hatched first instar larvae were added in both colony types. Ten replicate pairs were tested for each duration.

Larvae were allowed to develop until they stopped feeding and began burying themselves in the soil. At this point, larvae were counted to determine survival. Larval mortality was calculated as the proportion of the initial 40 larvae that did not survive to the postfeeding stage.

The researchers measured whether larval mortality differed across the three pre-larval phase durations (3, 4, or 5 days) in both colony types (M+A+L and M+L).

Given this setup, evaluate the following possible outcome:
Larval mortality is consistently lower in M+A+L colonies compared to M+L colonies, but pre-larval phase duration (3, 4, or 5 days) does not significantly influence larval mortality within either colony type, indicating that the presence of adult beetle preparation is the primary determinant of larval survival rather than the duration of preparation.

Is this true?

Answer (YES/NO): NO